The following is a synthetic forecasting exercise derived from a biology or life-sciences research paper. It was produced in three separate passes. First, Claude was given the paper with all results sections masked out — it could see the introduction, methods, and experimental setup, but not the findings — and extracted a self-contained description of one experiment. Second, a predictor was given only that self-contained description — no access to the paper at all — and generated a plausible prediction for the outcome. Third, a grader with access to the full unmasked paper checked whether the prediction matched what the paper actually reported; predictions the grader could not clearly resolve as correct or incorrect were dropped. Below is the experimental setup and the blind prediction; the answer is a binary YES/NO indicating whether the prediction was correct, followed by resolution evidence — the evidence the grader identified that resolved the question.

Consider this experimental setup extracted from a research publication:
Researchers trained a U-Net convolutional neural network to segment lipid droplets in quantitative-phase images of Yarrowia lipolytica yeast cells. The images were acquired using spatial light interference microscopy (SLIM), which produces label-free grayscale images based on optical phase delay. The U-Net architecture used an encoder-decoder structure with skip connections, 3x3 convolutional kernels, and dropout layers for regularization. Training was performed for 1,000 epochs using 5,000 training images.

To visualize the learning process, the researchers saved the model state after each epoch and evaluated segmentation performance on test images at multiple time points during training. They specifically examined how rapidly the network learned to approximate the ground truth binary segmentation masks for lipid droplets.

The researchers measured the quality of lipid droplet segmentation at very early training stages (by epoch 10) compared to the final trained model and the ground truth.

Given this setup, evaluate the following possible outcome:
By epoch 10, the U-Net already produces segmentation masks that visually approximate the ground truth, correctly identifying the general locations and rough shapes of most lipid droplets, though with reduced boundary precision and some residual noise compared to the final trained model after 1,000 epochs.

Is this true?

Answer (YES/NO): YES